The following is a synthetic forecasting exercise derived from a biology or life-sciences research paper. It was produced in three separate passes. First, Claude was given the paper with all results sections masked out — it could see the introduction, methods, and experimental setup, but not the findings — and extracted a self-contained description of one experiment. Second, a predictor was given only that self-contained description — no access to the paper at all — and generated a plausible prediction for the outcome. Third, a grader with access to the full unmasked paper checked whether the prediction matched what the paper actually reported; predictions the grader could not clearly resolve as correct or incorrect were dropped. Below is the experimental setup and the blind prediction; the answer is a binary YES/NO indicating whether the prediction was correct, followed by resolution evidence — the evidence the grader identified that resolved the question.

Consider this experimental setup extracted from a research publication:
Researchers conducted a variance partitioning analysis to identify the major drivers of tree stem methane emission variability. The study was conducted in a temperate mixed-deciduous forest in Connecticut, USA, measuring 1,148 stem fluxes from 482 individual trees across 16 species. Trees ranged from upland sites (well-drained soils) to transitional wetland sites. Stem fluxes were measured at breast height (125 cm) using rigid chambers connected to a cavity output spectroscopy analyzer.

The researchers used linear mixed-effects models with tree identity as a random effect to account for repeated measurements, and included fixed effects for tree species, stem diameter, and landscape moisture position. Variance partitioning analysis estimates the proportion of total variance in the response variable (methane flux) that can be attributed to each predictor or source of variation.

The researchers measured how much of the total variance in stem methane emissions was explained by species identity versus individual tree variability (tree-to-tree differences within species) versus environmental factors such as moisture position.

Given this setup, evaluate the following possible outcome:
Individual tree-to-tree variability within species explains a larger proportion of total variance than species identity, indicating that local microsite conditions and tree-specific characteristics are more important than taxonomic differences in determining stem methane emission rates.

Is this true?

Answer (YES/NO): NO